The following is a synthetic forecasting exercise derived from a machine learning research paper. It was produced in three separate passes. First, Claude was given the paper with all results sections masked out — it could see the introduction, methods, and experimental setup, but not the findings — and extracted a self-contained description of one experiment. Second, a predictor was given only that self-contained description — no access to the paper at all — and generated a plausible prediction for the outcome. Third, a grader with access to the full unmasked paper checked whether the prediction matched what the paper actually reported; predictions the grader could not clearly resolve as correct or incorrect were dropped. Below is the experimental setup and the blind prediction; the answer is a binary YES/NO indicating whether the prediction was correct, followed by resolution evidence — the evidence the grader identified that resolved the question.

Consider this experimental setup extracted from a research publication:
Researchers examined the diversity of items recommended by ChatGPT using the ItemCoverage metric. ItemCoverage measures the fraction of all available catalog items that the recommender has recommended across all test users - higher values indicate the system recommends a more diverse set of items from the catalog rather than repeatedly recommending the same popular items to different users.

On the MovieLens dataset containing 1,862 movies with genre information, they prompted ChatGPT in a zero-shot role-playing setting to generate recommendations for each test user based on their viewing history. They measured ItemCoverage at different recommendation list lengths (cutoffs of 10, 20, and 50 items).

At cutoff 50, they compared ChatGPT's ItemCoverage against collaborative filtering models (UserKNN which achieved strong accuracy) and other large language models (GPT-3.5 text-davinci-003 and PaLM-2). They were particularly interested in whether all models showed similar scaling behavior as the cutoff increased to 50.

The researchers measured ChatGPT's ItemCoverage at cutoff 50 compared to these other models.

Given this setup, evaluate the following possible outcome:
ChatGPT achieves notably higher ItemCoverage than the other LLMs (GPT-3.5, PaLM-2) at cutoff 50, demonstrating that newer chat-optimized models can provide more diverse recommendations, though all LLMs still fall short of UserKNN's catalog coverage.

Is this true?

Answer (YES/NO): NO